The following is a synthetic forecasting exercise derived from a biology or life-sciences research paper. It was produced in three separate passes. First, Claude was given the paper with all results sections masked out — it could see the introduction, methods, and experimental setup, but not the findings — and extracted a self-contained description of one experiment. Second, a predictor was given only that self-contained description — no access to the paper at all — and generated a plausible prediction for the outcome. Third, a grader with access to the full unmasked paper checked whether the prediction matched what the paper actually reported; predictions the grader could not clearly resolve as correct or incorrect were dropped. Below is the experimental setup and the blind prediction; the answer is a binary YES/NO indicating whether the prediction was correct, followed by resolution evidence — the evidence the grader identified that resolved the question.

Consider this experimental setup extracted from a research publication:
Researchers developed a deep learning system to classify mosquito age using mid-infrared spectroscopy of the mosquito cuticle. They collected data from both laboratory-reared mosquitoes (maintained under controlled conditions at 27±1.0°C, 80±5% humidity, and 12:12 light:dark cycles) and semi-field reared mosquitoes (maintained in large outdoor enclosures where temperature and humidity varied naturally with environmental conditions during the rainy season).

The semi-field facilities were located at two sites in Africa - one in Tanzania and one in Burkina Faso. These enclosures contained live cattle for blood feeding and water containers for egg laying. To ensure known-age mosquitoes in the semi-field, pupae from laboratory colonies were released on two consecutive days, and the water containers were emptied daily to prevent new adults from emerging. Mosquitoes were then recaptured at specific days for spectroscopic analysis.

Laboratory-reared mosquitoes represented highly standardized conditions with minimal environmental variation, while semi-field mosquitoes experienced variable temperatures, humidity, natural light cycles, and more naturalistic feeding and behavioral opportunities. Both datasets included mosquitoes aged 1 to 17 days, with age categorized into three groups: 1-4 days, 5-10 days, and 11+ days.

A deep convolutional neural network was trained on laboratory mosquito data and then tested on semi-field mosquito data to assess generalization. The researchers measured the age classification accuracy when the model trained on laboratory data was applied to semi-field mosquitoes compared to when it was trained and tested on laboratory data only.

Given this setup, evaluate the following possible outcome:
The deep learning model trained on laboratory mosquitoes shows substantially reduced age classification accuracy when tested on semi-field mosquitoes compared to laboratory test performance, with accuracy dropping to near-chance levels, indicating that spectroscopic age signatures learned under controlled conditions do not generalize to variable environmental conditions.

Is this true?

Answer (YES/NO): YES